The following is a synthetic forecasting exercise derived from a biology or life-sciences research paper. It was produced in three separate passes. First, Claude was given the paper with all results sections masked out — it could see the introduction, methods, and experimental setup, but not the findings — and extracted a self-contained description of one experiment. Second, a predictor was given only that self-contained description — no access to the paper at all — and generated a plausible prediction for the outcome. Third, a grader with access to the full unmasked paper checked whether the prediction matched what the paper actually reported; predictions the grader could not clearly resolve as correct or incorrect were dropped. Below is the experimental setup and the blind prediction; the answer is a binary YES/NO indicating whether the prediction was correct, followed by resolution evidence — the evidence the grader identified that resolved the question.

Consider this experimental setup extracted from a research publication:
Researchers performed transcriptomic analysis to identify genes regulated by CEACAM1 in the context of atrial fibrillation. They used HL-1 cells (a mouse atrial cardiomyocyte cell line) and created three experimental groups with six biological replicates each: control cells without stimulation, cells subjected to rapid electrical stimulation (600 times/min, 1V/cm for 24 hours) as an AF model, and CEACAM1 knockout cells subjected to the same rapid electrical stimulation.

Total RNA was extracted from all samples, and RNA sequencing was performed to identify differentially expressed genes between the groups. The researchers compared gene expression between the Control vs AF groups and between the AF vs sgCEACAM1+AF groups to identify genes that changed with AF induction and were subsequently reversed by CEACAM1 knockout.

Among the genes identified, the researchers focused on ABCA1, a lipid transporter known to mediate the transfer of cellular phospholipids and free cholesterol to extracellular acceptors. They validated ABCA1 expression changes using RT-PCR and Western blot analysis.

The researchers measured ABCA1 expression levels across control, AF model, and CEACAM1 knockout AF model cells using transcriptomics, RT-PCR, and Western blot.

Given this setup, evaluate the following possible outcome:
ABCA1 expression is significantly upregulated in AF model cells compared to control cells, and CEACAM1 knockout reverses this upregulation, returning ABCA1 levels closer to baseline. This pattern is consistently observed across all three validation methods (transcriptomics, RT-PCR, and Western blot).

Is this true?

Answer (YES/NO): NO